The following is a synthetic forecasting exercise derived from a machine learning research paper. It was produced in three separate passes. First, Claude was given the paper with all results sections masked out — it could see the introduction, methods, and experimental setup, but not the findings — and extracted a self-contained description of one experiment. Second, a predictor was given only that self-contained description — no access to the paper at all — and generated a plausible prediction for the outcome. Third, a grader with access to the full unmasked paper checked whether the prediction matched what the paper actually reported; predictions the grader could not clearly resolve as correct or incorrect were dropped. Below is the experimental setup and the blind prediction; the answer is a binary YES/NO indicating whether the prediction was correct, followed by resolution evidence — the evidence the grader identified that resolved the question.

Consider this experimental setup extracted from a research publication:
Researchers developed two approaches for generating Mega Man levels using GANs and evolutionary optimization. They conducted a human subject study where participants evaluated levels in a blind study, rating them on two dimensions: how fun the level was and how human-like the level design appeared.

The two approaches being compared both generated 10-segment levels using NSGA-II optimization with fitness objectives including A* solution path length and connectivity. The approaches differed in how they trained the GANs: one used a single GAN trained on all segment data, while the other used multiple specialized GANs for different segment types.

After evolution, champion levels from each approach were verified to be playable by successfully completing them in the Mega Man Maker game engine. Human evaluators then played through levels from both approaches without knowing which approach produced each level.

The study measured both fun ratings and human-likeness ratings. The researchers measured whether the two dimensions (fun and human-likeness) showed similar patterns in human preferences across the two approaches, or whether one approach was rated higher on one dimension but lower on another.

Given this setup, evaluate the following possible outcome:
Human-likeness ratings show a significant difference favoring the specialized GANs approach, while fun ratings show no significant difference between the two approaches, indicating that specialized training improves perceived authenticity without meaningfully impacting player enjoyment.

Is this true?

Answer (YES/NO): NO